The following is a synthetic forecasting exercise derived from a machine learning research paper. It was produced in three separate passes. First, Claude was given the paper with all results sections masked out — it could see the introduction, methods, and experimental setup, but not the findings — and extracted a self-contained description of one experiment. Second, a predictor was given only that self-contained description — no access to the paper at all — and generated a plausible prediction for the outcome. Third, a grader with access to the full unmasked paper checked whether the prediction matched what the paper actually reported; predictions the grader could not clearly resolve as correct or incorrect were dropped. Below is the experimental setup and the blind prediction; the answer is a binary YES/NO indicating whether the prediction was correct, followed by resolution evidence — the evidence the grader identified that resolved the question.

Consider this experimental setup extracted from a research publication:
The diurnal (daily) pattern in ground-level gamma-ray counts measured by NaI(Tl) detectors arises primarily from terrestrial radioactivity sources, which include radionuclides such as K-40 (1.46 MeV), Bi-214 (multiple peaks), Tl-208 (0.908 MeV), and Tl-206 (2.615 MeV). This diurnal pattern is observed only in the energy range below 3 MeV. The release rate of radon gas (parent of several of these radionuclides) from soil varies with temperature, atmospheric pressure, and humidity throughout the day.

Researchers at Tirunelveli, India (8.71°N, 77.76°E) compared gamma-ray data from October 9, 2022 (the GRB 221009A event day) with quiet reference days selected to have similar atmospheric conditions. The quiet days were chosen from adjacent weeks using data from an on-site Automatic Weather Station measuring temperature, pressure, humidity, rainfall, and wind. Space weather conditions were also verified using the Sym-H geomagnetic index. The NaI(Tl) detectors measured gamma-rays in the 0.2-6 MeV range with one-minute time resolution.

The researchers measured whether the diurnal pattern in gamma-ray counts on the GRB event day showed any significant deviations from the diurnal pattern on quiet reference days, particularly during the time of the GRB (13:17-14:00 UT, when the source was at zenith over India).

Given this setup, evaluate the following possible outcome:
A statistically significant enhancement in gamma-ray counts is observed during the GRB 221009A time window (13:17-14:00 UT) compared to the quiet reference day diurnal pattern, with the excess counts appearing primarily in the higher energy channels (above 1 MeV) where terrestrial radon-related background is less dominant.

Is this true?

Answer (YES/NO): NO